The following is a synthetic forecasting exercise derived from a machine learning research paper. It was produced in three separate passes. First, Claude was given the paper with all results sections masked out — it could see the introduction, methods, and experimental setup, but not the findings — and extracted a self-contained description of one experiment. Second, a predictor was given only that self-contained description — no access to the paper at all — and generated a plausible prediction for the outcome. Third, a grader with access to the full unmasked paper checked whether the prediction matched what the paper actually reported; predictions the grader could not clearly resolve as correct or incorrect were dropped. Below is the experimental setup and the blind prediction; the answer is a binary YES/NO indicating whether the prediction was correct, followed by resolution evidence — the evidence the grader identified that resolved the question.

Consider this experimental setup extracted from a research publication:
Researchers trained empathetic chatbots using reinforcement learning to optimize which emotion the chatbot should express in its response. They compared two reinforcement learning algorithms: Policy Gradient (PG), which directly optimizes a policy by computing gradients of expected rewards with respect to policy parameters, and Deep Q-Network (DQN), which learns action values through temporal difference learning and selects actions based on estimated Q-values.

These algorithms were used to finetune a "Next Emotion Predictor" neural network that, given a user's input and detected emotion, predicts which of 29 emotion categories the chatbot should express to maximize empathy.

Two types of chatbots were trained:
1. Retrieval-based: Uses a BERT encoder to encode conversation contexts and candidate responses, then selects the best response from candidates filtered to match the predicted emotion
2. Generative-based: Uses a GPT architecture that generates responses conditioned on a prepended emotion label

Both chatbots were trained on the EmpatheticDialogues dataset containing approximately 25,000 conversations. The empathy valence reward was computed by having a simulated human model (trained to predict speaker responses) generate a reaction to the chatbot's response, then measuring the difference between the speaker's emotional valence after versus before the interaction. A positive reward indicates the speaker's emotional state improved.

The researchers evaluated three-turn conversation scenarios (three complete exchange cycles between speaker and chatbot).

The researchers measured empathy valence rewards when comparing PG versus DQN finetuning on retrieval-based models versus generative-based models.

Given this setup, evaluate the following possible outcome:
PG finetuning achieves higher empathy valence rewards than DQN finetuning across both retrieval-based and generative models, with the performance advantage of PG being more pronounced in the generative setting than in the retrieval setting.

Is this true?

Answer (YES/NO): NO